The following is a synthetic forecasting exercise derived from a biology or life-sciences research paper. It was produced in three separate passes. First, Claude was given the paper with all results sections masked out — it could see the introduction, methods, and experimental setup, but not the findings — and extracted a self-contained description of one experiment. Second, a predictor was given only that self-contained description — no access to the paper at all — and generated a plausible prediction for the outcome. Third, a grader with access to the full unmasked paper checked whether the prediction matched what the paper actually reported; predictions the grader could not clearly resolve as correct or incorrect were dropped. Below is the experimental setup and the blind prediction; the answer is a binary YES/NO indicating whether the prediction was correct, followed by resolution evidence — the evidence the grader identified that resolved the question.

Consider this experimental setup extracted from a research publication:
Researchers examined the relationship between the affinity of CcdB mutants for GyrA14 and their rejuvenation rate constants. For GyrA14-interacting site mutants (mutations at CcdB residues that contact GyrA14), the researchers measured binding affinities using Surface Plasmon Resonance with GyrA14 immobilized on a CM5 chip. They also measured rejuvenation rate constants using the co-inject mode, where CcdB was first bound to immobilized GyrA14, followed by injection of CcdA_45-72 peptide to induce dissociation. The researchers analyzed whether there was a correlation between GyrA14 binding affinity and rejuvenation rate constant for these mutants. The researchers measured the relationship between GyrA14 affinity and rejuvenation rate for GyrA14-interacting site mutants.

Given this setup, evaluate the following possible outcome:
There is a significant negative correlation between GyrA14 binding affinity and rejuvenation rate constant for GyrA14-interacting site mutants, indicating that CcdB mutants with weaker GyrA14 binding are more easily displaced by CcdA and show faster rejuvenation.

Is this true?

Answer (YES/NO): YES